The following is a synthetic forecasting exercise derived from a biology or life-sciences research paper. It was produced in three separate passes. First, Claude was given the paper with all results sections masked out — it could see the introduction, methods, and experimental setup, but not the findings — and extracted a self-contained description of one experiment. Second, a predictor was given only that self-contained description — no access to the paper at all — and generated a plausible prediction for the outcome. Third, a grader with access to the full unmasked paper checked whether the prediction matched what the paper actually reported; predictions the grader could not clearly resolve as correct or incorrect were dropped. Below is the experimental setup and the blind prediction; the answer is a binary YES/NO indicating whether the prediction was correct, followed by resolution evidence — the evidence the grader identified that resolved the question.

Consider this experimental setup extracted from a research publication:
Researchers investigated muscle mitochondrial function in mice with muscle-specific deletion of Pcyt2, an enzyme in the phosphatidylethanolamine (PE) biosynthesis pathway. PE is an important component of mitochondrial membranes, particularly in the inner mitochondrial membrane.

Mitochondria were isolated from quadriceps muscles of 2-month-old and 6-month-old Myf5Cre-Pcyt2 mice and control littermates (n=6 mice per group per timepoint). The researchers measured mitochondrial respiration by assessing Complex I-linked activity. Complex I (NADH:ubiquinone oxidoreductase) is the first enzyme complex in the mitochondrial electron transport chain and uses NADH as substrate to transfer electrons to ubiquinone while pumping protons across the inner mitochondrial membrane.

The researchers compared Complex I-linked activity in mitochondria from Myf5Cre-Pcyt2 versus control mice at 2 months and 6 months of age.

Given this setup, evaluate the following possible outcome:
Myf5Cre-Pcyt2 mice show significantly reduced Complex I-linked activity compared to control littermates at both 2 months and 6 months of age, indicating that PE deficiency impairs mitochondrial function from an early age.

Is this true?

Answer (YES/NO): NO